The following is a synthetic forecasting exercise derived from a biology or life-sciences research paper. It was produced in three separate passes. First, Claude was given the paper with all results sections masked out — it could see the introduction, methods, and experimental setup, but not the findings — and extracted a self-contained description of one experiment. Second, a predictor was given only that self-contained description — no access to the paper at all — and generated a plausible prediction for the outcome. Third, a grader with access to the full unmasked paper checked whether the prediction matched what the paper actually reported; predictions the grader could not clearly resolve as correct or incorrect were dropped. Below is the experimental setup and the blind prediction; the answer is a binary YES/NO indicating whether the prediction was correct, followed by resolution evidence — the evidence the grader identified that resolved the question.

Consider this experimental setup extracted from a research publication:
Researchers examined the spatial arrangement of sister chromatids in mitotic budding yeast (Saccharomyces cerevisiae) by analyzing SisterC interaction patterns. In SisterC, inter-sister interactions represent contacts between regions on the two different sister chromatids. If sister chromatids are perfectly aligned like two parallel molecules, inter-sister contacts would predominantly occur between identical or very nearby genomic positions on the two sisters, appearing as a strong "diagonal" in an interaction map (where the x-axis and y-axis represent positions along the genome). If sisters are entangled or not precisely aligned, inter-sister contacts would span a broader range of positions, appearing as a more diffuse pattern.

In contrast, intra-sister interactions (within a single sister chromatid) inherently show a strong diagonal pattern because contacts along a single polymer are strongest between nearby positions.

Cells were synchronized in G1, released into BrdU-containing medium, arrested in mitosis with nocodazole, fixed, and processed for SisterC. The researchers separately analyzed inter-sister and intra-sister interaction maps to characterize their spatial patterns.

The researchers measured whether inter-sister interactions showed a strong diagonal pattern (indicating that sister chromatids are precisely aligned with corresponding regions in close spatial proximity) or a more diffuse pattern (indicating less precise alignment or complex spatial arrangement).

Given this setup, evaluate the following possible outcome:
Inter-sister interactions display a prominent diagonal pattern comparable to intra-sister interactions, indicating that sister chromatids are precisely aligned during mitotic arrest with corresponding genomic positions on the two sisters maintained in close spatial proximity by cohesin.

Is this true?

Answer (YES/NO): NO